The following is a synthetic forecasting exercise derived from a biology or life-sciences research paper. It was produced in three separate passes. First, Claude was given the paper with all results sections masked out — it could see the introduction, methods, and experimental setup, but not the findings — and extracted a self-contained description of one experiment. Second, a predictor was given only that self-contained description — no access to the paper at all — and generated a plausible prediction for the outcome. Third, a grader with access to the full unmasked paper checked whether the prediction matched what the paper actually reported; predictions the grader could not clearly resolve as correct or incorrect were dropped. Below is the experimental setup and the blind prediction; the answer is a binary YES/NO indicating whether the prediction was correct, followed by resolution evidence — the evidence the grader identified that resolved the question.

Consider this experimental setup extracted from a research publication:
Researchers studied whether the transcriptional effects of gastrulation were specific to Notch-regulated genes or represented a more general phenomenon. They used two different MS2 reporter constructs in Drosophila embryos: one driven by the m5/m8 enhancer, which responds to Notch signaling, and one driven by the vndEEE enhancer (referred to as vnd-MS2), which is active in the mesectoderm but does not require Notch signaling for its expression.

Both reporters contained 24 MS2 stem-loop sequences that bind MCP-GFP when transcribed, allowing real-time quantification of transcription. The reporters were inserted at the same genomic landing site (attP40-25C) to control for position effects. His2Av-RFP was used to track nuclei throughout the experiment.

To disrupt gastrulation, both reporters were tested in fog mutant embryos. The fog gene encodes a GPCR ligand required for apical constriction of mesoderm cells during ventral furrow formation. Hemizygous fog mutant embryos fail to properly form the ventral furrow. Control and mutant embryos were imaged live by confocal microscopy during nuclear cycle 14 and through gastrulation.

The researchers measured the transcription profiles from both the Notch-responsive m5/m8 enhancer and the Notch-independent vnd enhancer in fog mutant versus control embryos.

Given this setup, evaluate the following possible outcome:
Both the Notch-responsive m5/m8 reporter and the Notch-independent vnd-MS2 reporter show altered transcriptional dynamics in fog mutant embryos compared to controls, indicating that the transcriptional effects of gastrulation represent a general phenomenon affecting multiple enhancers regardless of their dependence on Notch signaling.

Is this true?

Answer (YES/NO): YES